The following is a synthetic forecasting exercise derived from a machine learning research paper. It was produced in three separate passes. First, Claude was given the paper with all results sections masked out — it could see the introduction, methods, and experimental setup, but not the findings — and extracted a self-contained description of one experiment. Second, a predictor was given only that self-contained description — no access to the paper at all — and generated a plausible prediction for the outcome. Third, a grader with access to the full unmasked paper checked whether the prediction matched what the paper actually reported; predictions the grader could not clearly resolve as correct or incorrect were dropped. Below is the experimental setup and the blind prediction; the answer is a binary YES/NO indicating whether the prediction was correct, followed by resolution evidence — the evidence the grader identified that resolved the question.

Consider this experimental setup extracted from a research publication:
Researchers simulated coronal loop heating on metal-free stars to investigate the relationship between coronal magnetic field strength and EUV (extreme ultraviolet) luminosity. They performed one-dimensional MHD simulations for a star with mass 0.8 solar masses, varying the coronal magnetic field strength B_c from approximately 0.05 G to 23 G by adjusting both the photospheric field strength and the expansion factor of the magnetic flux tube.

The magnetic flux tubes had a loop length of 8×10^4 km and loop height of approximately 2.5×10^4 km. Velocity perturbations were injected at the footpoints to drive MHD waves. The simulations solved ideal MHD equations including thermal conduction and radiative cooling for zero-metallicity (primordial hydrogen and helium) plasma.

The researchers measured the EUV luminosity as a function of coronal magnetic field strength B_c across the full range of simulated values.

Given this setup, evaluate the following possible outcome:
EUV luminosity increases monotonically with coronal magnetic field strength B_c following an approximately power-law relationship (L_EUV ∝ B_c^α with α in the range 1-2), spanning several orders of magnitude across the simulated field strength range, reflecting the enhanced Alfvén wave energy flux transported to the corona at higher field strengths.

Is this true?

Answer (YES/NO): NO